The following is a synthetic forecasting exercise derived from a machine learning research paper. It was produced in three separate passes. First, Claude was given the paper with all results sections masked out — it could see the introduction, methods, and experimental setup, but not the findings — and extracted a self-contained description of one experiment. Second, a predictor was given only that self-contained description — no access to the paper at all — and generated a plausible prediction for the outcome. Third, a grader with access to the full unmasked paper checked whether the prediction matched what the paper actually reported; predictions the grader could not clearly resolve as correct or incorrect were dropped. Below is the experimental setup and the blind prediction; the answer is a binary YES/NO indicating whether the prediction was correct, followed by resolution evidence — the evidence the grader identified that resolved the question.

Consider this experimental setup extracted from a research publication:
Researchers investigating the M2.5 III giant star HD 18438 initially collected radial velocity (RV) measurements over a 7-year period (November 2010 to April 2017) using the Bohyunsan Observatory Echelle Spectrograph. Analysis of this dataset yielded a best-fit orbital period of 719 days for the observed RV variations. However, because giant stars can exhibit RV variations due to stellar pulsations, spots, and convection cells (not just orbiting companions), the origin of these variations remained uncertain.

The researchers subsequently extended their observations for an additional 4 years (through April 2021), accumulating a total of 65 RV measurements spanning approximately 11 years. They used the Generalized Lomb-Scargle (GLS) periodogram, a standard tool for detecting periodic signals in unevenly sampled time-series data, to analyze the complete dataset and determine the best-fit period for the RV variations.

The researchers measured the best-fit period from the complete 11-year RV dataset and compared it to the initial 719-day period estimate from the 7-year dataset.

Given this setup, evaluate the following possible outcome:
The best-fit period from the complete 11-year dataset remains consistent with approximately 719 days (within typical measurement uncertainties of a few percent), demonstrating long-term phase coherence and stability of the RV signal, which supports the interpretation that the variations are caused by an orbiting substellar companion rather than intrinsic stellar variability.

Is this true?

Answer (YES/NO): NO